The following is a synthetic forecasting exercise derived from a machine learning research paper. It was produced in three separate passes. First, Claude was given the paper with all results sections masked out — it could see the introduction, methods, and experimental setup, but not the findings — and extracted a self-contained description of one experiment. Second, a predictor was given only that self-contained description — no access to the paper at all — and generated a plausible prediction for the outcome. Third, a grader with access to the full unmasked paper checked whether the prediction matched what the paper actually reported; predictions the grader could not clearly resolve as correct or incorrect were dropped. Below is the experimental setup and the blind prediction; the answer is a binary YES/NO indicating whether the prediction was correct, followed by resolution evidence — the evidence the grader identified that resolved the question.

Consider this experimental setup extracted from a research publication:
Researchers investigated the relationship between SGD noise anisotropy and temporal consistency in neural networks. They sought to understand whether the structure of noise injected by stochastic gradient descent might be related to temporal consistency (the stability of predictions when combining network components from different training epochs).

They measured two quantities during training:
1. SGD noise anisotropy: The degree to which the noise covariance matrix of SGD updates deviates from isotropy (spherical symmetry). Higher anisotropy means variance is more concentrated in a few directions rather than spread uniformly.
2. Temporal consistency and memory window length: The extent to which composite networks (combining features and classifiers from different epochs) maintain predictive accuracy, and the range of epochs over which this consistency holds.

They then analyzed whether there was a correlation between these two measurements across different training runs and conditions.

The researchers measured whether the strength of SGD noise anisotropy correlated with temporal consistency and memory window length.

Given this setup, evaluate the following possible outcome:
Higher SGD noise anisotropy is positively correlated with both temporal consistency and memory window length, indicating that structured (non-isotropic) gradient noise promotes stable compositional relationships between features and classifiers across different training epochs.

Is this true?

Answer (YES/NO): YES